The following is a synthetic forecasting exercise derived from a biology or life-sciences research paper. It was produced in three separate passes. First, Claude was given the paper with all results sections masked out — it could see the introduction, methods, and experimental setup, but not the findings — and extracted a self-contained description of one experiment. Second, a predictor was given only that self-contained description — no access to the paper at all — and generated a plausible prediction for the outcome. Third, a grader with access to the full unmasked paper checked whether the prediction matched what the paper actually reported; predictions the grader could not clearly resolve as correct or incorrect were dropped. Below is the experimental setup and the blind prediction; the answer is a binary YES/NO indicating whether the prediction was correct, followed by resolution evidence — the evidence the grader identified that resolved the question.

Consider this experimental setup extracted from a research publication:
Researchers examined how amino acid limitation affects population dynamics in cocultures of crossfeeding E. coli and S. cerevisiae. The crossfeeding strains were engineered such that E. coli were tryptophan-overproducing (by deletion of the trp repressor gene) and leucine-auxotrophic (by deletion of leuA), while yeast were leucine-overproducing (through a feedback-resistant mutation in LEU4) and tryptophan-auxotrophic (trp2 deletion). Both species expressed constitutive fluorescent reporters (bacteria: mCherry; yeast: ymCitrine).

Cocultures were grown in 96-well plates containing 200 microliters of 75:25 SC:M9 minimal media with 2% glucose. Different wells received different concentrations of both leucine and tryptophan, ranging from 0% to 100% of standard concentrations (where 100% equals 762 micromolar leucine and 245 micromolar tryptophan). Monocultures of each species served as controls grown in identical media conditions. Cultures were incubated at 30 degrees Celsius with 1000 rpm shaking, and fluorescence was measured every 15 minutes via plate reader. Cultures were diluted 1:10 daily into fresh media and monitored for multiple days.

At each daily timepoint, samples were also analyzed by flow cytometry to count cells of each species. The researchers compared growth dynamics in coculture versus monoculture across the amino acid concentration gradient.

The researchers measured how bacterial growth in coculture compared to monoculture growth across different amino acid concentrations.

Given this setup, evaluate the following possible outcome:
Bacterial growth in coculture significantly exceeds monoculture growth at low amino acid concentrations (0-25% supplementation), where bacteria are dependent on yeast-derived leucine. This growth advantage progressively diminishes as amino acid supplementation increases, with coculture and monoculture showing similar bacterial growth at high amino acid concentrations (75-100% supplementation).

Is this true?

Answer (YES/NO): NO